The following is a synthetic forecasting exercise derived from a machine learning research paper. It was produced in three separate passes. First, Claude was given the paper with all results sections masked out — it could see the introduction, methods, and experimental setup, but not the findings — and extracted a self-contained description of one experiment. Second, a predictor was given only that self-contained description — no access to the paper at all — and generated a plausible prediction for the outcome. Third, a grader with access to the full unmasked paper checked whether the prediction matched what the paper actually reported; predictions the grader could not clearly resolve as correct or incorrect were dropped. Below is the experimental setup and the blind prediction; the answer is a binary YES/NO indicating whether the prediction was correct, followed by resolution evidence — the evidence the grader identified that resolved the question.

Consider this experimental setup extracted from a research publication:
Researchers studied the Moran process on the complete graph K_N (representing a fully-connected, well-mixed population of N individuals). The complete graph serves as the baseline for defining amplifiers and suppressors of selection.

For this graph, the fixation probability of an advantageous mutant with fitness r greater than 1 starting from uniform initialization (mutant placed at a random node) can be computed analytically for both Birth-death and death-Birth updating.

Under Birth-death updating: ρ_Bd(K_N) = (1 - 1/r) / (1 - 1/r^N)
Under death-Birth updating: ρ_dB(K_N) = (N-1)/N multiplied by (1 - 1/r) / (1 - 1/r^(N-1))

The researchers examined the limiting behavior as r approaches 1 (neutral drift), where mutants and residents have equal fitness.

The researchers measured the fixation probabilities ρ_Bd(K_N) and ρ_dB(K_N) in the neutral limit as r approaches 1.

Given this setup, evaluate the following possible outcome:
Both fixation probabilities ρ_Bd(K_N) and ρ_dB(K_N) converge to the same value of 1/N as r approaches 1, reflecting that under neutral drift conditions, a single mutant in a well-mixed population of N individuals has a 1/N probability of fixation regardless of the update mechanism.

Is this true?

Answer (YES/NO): YES